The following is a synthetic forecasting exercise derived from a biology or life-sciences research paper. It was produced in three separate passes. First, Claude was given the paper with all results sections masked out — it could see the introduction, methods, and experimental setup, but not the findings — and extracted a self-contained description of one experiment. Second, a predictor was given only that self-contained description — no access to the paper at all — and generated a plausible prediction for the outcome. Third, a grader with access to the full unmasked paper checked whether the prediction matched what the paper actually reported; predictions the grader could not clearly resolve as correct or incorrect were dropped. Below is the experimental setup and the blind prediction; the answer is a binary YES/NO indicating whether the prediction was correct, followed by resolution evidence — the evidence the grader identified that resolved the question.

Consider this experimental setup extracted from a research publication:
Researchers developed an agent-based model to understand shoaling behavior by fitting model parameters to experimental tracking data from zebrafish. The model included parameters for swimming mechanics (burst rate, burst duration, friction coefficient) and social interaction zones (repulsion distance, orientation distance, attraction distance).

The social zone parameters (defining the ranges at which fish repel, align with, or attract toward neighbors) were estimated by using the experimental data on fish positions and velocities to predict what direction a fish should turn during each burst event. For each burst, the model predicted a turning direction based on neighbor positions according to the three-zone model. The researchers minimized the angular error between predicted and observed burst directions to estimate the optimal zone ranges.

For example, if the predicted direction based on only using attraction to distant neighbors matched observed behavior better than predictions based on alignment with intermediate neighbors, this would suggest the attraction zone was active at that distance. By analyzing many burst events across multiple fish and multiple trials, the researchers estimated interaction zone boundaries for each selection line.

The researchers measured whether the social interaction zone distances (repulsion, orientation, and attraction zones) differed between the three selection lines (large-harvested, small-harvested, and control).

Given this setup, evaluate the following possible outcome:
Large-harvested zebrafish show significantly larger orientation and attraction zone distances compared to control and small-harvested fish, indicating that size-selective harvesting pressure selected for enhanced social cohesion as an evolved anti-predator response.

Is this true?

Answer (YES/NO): NO